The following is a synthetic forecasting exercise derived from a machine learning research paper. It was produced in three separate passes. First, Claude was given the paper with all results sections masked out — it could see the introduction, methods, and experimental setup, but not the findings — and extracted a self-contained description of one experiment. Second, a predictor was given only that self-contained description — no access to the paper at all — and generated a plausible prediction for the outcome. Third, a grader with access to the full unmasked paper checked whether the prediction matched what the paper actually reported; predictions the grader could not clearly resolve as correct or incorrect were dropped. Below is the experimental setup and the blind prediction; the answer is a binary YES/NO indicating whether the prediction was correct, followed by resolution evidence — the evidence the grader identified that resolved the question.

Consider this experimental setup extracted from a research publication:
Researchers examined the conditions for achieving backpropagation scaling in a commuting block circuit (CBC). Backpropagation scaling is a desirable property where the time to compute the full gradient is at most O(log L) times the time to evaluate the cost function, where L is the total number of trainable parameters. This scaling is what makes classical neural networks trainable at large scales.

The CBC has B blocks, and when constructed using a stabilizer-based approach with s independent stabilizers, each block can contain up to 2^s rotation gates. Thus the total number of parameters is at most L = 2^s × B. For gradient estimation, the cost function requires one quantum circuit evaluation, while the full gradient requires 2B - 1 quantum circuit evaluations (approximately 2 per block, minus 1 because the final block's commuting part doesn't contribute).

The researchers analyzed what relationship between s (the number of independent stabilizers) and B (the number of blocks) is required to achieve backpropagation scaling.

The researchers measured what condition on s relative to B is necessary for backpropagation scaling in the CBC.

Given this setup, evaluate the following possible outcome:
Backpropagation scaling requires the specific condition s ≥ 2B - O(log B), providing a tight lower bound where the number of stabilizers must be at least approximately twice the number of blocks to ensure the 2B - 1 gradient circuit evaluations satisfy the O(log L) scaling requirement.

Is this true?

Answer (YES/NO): NO